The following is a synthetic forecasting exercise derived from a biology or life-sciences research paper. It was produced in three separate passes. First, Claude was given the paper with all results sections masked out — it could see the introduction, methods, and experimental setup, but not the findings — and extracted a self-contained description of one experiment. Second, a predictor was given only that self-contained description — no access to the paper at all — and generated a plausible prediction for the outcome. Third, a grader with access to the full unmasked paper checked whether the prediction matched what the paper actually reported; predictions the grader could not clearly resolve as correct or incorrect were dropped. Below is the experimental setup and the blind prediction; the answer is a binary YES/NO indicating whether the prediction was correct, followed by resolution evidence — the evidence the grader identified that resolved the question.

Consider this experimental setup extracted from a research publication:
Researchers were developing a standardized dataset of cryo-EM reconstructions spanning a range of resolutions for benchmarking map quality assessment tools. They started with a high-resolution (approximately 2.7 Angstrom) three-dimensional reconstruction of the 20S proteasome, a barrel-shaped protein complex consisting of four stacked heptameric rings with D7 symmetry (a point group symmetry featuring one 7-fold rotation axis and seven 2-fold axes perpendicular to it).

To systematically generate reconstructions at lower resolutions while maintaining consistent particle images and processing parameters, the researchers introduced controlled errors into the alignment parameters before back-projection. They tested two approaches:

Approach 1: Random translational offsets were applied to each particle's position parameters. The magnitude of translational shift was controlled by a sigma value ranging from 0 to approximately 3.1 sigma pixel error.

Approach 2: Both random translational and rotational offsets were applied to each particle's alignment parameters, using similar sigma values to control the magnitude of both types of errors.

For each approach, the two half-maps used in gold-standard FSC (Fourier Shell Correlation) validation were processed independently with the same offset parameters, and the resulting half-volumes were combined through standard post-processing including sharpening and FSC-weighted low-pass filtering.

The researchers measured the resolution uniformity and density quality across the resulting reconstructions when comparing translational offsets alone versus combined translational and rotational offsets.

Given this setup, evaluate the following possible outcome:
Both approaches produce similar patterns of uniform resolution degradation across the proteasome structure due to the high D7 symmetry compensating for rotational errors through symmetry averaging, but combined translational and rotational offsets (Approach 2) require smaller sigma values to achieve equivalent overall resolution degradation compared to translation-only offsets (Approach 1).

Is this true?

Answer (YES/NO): NO